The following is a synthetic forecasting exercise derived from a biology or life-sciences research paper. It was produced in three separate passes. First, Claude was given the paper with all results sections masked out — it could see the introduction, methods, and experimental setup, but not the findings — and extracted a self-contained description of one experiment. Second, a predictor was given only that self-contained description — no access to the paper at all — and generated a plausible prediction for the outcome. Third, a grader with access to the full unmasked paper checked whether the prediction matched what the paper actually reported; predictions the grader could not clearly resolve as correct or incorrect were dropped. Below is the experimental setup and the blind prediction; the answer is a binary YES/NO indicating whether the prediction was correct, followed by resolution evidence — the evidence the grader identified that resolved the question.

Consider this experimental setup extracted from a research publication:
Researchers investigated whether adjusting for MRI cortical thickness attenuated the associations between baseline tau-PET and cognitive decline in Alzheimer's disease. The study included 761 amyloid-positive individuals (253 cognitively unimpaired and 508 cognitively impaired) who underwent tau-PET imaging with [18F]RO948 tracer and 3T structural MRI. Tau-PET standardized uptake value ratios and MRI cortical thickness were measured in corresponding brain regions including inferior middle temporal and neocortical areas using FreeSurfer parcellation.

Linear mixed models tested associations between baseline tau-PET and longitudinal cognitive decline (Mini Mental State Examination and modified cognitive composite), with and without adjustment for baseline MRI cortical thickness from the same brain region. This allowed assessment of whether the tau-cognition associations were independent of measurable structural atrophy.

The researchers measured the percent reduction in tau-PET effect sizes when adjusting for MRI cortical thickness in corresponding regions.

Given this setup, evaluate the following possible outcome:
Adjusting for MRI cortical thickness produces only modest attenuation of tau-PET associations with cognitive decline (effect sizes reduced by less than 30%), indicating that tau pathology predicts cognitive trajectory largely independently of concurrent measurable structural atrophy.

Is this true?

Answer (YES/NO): YES